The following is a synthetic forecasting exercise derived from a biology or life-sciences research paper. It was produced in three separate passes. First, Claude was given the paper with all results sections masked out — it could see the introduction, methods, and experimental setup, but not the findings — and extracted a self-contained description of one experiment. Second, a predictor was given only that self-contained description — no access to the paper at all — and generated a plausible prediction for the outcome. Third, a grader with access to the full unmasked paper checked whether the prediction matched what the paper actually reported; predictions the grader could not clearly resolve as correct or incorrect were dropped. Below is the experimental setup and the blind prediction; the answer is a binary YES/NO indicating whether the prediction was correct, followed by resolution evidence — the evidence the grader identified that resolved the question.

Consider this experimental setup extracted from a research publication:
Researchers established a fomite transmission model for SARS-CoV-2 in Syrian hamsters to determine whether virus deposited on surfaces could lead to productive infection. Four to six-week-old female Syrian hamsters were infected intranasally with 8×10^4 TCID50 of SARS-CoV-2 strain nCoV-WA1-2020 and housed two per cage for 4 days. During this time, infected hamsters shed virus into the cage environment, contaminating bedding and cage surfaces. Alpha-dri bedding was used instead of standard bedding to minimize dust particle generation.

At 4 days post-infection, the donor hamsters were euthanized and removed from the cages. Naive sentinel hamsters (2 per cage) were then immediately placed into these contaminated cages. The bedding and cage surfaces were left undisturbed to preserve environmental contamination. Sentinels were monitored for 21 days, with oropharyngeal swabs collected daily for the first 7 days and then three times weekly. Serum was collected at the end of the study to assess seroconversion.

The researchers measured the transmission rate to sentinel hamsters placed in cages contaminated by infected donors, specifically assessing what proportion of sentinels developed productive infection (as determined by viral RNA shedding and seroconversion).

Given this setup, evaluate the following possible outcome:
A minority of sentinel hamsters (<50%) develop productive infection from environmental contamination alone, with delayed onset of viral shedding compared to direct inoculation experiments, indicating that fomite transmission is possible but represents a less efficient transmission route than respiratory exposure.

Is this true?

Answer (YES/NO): NO